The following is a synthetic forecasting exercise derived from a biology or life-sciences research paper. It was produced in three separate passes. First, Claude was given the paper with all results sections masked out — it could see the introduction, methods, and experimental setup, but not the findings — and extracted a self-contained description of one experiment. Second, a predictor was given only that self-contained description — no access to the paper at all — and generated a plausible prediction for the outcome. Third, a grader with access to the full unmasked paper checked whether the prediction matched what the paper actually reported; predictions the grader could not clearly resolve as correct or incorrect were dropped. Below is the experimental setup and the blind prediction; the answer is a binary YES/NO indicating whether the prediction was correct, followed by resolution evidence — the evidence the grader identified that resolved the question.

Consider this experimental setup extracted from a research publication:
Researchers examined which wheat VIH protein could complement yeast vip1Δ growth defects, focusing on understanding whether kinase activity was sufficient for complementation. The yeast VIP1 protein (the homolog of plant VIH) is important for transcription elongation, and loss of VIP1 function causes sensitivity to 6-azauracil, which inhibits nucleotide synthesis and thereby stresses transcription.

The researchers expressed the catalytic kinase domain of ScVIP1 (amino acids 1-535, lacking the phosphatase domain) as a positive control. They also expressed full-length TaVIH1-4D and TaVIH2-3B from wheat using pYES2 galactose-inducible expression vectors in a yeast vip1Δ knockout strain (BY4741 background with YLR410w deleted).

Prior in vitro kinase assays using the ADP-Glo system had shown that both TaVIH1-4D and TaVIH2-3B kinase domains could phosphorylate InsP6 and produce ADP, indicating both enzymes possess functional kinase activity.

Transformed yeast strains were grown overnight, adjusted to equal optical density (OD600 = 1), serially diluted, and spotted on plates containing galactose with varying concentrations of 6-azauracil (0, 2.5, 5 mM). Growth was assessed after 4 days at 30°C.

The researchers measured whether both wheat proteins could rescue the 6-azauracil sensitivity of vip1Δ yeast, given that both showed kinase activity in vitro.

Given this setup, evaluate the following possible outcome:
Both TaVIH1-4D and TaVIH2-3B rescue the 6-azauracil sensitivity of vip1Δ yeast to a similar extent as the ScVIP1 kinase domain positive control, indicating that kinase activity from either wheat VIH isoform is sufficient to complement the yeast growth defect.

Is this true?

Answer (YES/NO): NO